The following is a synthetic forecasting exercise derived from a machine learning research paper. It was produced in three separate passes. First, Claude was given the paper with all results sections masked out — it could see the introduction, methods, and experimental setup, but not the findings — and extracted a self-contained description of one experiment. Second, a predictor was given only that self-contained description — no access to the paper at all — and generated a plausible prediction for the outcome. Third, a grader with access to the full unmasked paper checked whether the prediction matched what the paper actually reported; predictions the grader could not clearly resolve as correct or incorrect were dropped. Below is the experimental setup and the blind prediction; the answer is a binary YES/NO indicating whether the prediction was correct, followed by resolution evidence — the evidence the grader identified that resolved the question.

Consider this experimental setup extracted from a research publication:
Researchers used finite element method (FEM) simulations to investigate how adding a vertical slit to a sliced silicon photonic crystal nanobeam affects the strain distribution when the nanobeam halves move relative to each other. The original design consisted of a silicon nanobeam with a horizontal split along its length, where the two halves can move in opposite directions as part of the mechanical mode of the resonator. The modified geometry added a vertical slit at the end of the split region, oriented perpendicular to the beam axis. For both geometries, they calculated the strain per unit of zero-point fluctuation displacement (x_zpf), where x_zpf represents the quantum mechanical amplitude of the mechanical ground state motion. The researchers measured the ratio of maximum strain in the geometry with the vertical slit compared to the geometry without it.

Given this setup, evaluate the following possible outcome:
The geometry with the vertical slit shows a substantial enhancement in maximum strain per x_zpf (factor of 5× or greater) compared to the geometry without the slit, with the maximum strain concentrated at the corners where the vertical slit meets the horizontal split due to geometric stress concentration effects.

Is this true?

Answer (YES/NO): YES